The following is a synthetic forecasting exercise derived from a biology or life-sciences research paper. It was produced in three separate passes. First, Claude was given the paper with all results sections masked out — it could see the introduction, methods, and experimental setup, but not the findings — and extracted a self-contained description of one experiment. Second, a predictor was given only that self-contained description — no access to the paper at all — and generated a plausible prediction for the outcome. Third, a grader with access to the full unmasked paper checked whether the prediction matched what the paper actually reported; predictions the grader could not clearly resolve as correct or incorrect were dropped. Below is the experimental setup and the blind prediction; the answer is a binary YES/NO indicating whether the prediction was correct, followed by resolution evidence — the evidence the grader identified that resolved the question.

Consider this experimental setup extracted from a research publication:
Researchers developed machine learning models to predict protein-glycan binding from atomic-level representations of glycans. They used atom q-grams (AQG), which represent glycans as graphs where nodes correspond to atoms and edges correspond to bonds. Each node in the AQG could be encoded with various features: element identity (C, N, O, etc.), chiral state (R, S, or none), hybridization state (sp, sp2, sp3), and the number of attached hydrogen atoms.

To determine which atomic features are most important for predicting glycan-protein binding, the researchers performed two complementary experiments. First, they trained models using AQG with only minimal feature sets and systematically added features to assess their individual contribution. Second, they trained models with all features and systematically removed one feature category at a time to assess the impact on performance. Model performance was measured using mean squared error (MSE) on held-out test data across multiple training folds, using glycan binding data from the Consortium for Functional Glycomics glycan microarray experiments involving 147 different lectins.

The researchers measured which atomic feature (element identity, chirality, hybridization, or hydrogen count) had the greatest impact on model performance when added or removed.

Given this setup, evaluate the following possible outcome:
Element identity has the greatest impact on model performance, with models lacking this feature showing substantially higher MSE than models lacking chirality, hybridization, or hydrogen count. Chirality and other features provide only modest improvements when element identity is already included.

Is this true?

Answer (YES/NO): NO